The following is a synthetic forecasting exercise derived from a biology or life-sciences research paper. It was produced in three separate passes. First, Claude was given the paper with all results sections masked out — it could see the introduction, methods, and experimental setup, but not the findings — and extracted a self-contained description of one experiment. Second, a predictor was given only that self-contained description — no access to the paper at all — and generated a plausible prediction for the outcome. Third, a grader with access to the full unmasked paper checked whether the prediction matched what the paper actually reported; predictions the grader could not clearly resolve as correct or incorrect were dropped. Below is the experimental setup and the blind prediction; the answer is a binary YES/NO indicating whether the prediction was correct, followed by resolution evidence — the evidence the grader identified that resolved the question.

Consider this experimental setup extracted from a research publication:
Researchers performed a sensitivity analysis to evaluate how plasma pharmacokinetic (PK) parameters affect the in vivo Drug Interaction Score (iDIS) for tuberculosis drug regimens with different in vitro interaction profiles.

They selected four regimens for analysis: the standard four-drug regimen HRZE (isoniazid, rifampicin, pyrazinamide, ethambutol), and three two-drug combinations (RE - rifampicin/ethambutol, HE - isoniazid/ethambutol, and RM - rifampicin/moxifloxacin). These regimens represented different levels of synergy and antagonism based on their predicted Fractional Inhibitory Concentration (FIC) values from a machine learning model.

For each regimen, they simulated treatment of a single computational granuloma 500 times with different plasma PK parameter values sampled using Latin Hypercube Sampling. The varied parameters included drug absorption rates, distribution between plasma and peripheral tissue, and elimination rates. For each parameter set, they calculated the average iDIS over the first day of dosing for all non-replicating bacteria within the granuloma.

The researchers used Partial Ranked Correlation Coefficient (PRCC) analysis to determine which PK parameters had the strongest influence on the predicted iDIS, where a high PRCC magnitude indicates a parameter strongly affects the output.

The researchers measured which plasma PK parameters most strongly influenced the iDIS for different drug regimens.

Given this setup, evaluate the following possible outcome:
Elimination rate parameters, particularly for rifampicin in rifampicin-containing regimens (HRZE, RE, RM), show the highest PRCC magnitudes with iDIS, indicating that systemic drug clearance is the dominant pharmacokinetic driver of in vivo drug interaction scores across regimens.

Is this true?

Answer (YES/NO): YES